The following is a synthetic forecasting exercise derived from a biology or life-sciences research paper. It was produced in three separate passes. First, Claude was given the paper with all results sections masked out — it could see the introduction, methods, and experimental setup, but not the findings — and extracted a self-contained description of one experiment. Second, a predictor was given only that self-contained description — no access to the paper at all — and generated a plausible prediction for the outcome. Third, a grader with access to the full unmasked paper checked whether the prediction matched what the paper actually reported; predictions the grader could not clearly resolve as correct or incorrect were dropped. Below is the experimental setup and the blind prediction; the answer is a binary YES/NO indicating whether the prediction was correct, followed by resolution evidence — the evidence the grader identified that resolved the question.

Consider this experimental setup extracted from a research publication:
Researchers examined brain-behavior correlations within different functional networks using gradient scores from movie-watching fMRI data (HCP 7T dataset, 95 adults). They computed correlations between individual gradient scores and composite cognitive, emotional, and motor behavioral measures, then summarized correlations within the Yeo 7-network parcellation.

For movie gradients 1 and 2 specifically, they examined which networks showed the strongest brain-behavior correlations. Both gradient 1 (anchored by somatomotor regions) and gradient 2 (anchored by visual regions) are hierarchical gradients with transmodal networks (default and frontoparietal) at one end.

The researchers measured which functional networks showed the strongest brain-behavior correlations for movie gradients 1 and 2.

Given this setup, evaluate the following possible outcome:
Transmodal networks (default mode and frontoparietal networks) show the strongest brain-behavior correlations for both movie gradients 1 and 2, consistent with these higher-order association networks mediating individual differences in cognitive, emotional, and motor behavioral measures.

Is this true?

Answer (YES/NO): YES